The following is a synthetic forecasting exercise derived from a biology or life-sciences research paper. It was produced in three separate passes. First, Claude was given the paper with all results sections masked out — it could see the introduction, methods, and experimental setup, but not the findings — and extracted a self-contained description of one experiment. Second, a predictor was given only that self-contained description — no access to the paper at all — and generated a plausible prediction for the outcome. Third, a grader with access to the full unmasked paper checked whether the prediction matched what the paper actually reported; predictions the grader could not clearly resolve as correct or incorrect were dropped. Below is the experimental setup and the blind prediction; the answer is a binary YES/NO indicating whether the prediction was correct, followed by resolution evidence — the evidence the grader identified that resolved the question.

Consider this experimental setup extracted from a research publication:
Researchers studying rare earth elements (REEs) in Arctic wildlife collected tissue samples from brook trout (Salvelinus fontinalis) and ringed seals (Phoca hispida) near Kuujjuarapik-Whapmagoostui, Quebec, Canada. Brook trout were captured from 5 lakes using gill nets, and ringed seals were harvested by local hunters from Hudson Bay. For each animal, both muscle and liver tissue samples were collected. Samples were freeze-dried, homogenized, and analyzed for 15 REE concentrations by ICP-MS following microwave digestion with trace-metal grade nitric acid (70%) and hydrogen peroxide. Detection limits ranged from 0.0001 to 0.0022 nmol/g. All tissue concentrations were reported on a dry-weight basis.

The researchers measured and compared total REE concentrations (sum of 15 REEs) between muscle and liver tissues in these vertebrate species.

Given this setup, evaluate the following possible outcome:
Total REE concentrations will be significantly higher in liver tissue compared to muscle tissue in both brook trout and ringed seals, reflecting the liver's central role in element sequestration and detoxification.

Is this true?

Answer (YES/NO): YES